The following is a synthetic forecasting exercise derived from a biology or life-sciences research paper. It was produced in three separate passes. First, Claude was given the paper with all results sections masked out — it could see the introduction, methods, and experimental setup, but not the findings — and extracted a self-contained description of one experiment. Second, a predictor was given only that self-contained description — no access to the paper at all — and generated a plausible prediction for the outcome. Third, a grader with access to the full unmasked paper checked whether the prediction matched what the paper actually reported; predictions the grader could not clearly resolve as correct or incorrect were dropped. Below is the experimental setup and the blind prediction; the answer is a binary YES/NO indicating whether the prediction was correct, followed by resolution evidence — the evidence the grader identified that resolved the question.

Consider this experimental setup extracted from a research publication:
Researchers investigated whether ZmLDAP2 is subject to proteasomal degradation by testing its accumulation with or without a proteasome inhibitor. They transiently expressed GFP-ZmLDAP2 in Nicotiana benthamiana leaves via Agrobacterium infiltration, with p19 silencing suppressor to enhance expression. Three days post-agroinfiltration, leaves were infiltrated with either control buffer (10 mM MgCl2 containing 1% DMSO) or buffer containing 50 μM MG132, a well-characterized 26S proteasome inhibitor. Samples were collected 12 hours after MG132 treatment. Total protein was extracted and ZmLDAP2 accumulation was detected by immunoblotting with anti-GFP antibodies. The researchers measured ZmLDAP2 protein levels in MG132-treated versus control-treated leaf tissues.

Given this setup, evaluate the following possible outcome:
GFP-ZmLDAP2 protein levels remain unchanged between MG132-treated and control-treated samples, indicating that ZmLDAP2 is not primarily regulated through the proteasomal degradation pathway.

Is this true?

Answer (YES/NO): NO